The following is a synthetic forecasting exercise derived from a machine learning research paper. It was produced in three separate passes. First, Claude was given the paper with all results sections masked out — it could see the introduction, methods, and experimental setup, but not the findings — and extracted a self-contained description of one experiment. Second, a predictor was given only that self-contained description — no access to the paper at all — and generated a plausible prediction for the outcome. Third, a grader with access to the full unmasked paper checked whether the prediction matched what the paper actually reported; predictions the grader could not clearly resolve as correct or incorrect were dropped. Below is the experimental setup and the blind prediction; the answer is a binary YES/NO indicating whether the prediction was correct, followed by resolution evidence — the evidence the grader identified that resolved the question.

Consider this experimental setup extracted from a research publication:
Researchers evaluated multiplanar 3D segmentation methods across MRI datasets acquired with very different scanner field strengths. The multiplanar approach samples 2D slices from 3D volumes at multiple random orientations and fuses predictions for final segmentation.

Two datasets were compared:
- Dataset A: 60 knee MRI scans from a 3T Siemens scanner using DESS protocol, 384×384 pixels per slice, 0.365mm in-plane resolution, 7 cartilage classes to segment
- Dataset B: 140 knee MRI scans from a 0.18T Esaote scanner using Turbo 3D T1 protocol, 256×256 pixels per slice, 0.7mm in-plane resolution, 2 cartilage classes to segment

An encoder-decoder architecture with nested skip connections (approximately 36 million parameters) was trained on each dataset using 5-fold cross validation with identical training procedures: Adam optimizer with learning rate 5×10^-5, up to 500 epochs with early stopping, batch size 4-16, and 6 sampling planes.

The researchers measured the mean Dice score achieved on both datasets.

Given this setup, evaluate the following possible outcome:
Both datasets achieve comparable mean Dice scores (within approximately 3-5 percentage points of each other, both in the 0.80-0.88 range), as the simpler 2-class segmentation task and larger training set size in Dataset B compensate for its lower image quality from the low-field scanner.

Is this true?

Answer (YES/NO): YES